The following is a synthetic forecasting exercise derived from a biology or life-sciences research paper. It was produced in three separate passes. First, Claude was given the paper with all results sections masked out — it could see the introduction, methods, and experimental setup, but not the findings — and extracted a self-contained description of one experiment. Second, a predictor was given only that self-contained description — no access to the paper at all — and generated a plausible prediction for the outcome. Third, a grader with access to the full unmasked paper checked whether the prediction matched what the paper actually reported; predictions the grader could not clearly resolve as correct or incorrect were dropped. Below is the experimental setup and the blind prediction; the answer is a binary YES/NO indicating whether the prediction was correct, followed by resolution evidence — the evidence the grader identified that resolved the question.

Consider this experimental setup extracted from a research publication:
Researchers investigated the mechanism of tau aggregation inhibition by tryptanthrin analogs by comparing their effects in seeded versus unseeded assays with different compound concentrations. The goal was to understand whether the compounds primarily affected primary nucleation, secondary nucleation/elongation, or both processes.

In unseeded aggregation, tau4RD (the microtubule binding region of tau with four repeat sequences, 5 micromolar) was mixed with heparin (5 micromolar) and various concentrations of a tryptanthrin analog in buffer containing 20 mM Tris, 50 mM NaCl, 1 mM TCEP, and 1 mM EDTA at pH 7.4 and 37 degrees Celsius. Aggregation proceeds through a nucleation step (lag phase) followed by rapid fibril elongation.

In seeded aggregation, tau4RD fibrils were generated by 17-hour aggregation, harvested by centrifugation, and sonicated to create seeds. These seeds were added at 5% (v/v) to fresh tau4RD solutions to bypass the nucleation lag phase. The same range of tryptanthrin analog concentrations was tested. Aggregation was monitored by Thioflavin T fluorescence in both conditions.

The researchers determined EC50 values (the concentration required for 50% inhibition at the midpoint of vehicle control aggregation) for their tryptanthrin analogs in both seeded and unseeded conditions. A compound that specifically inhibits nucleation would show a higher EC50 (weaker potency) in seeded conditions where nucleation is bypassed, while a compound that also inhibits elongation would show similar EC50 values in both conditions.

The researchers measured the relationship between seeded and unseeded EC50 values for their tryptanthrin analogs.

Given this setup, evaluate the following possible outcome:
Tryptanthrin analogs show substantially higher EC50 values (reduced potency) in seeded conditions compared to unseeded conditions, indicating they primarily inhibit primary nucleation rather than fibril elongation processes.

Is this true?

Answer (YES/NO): YES